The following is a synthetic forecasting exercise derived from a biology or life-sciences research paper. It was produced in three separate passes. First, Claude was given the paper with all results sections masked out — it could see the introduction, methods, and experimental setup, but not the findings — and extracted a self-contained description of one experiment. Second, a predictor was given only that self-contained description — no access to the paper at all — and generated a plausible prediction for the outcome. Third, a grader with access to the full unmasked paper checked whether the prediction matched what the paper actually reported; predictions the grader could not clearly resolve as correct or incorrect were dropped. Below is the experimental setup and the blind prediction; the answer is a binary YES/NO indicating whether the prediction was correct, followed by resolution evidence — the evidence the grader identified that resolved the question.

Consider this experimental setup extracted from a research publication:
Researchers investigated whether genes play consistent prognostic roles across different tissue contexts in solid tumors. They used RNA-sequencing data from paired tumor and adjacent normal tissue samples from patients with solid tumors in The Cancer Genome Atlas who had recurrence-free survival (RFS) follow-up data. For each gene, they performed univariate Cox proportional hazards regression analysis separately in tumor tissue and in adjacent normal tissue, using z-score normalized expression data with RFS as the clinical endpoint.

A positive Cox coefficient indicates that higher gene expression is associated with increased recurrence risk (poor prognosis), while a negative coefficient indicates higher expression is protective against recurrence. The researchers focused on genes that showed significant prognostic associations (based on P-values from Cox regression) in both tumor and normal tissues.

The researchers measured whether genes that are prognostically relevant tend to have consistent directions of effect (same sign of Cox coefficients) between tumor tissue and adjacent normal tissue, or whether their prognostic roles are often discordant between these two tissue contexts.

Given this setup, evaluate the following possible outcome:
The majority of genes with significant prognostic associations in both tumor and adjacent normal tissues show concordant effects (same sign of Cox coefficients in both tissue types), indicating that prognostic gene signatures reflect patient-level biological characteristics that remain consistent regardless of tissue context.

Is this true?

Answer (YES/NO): NO